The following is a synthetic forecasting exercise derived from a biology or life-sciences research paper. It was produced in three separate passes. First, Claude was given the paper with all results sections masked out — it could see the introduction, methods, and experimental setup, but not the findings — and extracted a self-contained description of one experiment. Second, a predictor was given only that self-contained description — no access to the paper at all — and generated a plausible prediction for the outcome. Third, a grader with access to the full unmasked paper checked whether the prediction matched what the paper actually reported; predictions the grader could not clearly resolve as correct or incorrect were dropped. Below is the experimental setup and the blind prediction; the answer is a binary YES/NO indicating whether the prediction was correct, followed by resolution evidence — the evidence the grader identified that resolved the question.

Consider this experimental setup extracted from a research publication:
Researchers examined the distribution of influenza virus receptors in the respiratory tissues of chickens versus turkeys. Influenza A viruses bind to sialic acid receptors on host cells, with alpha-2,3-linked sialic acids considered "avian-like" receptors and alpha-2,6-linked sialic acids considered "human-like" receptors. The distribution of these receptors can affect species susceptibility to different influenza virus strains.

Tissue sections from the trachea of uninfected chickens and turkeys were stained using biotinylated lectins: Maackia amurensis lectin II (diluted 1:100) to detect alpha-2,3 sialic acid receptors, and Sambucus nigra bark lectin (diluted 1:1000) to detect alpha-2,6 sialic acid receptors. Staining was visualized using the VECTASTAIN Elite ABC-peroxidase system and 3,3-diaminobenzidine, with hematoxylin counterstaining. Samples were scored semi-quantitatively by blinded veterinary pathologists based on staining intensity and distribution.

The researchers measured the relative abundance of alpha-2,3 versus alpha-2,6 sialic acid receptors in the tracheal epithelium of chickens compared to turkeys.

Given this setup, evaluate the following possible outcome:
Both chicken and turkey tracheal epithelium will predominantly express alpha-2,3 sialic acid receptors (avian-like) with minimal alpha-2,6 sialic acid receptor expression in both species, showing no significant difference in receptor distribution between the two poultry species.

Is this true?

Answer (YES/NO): NO